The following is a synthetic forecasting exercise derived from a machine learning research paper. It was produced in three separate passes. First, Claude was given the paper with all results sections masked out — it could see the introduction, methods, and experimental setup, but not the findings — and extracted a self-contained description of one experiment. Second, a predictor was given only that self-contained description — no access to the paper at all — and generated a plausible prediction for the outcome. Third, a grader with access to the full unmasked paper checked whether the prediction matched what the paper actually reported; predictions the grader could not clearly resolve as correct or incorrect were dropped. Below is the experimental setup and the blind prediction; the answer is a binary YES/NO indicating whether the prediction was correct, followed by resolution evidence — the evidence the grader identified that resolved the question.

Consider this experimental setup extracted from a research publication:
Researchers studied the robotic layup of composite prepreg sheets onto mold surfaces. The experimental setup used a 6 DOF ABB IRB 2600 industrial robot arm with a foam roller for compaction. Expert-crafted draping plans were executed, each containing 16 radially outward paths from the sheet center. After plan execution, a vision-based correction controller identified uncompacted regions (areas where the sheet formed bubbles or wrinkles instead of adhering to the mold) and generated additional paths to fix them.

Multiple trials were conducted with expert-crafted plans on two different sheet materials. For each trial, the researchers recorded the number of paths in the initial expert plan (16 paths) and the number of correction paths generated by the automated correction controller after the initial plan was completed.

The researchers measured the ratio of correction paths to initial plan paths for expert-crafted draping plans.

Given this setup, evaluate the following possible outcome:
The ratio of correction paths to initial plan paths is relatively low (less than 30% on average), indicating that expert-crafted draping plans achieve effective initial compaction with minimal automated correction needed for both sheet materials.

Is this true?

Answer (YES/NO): NO